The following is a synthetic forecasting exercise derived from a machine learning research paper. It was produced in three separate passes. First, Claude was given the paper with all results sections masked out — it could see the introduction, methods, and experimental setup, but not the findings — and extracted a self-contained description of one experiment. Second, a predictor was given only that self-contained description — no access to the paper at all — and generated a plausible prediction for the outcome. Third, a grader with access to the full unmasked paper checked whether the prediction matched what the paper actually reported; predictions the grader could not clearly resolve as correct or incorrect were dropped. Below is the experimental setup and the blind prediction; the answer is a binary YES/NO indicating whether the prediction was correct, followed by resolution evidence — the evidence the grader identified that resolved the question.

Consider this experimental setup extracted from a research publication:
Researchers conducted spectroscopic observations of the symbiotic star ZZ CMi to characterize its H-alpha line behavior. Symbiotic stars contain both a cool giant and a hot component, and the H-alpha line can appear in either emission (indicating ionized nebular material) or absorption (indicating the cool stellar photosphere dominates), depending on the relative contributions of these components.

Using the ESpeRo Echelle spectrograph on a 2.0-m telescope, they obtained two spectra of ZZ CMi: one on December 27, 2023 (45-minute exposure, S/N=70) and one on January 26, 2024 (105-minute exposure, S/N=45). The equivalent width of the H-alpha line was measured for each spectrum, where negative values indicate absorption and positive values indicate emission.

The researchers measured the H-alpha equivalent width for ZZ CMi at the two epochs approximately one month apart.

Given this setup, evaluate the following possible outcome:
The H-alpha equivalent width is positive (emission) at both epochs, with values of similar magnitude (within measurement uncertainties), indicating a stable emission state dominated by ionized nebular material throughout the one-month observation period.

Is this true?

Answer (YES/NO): NO